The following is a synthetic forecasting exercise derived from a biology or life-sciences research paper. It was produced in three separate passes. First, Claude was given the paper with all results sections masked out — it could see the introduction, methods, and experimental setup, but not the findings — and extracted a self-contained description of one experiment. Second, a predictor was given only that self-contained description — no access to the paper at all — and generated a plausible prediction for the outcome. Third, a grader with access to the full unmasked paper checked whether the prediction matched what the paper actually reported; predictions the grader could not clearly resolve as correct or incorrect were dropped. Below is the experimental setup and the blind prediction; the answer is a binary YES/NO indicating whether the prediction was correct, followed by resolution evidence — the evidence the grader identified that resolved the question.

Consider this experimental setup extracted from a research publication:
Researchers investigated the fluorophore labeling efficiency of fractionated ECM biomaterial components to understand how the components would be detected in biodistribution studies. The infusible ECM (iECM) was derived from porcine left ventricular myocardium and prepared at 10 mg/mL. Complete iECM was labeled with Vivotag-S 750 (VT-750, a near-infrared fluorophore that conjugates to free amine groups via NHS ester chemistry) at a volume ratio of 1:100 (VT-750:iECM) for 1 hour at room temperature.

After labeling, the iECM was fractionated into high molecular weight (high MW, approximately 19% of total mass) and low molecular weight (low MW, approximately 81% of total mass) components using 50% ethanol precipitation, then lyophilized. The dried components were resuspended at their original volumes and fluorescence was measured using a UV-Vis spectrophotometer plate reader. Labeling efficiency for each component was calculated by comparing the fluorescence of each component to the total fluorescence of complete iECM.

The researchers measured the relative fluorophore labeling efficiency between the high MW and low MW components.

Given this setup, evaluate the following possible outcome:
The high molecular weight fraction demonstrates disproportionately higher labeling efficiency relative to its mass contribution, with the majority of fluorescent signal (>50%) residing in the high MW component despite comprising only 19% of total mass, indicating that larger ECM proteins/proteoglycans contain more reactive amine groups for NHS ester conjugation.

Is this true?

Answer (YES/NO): NO